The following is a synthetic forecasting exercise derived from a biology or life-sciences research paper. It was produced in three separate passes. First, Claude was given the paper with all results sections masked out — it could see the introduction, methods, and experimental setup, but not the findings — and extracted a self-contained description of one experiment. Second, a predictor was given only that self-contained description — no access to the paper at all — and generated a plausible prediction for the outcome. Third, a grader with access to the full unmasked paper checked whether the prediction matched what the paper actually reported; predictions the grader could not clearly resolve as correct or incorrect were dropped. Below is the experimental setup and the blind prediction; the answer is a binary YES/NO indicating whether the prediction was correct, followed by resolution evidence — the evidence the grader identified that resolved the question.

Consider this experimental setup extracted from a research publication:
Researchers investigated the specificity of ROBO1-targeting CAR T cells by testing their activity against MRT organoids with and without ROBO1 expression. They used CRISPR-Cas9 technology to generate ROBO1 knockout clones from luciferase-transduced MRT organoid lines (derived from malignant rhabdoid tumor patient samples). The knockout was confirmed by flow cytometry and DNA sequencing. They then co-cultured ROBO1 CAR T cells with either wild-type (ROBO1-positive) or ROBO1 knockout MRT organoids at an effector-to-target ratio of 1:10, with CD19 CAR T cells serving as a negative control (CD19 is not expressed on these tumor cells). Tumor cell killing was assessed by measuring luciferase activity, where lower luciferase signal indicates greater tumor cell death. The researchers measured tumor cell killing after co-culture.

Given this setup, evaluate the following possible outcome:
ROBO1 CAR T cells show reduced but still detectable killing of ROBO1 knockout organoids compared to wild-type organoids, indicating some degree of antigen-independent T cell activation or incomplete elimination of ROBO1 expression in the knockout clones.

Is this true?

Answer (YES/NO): NO